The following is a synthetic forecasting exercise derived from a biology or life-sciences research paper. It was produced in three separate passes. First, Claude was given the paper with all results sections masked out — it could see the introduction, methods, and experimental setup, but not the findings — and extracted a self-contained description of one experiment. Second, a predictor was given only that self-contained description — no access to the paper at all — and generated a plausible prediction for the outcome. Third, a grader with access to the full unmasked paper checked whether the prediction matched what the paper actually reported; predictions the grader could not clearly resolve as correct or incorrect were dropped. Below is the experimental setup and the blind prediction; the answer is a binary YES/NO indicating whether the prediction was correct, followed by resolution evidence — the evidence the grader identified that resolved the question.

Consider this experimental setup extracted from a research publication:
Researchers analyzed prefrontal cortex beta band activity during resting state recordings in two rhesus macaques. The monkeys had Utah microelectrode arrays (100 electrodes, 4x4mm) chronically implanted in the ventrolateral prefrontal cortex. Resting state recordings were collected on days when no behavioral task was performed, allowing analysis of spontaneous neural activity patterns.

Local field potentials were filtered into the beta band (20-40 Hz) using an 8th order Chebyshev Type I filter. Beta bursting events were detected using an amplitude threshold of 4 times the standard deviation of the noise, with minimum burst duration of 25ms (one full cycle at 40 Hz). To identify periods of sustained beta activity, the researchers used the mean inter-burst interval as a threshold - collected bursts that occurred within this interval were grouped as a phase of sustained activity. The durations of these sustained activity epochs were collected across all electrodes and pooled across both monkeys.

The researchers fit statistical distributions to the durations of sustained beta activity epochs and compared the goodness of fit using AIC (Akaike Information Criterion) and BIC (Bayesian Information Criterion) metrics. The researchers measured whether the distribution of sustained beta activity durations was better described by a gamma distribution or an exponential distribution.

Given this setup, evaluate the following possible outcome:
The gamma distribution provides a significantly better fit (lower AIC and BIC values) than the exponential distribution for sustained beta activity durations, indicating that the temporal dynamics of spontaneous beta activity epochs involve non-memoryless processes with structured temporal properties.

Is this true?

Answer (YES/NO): YES